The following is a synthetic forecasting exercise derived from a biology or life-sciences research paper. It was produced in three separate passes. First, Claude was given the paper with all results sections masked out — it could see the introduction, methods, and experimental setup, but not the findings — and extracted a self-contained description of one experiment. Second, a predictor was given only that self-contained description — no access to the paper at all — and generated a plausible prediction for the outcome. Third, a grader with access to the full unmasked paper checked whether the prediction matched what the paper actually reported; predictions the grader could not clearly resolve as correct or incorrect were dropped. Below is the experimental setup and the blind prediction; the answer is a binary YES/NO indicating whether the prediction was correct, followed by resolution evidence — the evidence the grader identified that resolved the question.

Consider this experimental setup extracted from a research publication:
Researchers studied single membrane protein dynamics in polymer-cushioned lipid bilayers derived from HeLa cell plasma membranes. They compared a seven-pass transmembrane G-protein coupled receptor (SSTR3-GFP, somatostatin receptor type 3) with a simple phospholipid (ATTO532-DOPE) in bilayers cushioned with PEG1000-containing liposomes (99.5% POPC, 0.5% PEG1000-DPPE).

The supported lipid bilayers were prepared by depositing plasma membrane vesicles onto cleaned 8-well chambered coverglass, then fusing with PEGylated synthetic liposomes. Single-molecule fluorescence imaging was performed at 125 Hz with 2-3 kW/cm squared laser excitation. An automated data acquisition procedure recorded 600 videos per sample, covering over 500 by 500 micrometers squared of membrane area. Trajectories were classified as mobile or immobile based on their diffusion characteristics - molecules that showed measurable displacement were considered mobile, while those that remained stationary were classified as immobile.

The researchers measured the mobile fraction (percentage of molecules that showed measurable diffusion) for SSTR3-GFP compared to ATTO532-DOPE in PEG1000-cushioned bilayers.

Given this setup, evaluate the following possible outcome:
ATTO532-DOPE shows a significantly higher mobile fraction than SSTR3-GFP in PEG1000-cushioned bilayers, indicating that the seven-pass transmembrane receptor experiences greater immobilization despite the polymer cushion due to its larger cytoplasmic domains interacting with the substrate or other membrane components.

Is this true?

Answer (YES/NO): YES